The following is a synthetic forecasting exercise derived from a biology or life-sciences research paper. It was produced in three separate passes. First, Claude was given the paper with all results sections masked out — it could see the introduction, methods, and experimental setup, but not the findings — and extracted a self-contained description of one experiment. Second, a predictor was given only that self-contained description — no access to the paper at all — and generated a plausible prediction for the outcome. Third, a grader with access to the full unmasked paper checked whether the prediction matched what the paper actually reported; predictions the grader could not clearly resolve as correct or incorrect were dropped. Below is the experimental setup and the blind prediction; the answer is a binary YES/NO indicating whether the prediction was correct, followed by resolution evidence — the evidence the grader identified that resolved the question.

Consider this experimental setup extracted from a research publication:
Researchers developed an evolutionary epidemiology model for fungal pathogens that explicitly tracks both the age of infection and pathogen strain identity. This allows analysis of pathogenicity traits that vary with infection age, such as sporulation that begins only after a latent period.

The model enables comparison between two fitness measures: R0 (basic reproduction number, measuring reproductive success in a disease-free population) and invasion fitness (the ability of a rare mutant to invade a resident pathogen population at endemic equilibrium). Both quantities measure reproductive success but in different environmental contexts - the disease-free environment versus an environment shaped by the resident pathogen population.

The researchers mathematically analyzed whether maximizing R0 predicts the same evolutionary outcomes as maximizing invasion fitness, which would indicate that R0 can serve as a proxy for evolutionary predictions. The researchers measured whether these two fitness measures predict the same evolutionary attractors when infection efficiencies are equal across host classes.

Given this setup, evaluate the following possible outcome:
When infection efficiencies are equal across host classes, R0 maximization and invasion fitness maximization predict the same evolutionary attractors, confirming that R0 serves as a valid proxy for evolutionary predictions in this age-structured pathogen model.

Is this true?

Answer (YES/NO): YES